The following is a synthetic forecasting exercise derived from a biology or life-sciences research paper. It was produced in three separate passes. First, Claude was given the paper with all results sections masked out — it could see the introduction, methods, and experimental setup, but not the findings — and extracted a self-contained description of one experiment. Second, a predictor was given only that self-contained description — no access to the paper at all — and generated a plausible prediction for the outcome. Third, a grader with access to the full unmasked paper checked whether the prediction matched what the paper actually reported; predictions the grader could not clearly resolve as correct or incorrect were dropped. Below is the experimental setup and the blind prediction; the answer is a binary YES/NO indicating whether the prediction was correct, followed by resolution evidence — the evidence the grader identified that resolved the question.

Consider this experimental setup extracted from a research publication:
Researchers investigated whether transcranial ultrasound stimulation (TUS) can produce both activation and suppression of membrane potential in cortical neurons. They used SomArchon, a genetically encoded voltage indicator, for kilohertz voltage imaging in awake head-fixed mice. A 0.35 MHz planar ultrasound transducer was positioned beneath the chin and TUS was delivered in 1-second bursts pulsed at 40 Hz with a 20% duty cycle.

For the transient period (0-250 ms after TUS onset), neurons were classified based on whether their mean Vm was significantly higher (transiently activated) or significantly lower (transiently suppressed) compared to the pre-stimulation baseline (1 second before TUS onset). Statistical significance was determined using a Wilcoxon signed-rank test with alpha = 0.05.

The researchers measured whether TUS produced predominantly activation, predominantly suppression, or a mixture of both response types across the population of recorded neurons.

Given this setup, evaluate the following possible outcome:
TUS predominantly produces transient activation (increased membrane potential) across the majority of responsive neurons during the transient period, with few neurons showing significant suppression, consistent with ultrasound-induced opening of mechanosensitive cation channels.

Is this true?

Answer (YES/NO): YES